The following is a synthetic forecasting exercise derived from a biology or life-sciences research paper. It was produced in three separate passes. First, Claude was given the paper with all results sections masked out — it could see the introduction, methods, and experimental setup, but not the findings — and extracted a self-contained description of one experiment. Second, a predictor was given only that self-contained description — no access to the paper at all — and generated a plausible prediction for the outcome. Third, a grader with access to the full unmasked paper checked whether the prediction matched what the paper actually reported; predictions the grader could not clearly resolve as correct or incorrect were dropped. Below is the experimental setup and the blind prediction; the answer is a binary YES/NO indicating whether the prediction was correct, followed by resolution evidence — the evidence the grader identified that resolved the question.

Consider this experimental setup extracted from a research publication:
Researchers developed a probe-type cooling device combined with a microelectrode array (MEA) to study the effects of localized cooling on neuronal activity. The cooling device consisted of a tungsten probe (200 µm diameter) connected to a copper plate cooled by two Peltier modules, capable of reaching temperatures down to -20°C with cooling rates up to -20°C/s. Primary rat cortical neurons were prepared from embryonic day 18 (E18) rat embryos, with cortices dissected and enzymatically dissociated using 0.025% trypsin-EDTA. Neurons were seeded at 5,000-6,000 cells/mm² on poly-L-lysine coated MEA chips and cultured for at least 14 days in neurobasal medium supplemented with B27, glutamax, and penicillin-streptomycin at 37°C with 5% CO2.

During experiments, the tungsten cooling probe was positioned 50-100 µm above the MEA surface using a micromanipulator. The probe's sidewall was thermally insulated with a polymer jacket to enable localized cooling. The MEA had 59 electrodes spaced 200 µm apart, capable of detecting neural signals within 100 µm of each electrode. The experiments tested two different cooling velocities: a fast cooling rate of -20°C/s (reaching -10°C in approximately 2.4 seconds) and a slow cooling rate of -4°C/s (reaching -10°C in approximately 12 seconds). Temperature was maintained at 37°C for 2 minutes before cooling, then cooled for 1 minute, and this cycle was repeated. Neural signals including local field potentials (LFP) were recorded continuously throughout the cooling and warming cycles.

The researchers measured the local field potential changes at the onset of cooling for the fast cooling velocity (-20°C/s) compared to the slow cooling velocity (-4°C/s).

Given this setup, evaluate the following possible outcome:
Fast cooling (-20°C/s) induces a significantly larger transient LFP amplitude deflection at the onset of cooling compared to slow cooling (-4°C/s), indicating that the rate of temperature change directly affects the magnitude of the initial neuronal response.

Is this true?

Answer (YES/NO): YES